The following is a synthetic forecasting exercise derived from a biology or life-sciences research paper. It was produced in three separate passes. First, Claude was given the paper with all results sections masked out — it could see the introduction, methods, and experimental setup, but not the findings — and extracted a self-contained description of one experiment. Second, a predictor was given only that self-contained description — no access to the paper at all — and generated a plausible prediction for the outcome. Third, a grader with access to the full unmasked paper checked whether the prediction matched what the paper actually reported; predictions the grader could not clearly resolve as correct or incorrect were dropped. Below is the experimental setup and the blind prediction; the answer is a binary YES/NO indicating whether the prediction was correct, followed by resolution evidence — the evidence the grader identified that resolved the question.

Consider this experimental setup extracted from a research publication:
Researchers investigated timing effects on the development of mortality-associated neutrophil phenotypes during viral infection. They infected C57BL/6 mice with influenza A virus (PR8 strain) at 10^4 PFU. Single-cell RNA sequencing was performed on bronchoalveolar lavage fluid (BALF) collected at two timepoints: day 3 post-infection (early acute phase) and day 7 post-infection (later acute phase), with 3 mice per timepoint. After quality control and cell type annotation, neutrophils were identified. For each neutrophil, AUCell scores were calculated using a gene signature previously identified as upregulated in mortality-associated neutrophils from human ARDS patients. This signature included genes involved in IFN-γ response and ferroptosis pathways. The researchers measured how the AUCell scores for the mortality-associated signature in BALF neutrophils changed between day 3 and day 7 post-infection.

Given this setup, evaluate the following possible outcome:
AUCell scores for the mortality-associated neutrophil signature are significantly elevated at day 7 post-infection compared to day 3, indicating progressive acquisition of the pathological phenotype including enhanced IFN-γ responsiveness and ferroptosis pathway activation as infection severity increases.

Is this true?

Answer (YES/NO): YES